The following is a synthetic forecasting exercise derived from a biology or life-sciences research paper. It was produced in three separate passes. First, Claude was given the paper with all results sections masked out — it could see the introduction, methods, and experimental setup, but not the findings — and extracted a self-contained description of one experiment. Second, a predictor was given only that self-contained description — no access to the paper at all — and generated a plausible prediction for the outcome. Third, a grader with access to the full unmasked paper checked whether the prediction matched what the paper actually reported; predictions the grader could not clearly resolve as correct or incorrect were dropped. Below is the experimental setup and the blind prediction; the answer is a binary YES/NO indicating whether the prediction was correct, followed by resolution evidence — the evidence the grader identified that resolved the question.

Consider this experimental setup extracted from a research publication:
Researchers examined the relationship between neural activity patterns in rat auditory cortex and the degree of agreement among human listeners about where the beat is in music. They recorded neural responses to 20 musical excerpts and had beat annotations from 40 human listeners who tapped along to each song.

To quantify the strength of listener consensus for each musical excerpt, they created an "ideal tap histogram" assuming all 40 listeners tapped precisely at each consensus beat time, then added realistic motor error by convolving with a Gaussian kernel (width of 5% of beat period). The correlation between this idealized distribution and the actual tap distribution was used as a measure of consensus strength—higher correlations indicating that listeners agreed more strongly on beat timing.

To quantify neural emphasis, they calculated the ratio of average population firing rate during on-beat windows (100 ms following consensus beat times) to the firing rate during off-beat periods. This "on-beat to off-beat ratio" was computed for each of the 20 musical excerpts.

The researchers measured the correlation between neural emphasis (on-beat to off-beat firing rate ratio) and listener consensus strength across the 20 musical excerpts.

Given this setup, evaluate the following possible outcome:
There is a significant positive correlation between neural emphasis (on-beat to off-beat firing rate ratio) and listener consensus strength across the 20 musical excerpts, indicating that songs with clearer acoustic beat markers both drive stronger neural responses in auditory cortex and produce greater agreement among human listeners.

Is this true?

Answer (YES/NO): YES